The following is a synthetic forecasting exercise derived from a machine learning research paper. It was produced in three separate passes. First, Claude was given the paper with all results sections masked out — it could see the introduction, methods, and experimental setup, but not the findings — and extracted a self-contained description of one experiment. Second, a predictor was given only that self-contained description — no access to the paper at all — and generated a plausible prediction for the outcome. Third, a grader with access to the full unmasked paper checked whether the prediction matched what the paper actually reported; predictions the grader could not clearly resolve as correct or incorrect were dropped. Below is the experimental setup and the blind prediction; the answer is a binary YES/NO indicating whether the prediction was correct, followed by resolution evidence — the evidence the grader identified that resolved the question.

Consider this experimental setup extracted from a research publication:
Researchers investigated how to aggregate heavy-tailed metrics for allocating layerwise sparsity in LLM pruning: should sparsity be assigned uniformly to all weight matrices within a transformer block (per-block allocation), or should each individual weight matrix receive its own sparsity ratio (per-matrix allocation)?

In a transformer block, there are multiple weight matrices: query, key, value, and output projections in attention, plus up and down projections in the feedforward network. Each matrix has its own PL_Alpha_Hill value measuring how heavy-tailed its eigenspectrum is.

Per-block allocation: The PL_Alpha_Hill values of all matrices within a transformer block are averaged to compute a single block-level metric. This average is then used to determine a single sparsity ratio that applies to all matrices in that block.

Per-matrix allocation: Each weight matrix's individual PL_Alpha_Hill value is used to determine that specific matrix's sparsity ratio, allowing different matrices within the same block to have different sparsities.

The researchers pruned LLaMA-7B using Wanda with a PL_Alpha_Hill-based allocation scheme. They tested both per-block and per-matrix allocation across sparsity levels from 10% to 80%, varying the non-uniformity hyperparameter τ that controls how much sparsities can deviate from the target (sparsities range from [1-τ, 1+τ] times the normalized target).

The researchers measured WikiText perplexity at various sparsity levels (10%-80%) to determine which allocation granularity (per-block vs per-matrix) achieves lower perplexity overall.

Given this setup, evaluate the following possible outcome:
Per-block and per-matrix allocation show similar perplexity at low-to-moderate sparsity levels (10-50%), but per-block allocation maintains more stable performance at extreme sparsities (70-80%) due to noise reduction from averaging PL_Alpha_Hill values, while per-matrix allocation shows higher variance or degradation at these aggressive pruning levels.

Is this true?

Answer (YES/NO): NO